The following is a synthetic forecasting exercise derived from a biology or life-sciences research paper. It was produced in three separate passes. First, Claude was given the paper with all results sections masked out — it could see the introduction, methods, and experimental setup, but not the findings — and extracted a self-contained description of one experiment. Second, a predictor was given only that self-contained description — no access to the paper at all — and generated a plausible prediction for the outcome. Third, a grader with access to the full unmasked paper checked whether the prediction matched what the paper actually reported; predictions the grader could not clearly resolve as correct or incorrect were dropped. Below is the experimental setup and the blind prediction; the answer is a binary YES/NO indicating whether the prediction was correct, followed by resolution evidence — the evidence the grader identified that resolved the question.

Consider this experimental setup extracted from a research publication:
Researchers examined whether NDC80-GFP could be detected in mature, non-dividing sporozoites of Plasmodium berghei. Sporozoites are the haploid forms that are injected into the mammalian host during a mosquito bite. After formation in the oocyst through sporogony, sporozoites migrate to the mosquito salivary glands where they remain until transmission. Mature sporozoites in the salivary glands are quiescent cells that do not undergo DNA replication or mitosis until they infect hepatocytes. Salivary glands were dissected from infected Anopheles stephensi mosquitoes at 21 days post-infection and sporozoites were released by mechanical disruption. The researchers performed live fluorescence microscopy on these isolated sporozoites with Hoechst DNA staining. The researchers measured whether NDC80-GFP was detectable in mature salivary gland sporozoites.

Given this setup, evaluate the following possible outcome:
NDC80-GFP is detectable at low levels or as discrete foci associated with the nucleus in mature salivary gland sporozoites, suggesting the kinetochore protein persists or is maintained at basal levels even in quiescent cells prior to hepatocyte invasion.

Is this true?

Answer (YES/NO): YES